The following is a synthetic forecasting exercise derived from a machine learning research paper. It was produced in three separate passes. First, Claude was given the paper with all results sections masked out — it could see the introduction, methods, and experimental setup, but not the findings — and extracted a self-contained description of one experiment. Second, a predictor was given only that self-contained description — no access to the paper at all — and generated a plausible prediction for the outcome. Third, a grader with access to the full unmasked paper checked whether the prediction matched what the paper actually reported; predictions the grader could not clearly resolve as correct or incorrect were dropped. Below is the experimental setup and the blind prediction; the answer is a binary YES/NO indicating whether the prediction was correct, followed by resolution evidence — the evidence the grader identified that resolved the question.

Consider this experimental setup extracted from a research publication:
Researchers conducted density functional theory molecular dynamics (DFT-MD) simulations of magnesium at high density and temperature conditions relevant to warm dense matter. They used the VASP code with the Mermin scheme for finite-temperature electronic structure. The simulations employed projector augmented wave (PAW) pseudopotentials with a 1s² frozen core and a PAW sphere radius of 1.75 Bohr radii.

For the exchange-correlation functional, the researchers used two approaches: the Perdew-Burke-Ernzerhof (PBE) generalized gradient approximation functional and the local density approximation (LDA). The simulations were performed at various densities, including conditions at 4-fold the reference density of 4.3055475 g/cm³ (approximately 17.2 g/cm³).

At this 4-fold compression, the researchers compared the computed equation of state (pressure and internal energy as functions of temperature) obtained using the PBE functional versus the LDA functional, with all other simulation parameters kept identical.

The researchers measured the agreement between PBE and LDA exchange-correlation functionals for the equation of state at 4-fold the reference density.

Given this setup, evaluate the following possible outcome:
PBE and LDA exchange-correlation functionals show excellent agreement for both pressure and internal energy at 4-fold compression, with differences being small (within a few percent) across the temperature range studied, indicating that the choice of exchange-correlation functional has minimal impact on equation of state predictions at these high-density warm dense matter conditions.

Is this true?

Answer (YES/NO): YES